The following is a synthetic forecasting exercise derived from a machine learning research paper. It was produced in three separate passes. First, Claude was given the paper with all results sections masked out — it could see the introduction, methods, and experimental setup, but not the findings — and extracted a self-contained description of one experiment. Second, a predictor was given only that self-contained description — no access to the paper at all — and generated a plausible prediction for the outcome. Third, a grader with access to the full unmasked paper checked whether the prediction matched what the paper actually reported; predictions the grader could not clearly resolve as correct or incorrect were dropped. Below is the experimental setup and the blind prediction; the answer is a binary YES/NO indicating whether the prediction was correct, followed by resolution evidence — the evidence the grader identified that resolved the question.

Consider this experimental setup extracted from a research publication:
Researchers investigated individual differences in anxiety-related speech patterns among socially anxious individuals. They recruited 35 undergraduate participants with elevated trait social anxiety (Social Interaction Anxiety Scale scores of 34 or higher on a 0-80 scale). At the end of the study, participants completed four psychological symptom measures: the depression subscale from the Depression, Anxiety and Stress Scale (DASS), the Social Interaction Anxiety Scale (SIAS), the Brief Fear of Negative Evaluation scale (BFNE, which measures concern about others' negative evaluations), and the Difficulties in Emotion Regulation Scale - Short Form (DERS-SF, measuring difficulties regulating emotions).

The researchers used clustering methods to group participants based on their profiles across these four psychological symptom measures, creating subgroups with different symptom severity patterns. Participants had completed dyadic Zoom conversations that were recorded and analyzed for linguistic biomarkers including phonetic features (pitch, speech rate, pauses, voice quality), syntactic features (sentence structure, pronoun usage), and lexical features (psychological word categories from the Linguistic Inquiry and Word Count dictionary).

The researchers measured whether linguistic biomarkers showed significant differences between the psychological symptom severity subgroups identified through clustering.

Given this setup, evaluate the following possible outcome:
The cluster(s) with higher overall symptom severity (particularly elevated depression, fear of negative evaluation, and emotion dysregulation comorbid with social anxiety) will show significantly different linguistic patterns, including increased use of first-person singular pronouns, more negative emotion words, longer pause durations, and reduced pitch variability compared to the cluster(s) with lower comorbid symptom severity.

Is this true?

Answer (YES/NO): NO